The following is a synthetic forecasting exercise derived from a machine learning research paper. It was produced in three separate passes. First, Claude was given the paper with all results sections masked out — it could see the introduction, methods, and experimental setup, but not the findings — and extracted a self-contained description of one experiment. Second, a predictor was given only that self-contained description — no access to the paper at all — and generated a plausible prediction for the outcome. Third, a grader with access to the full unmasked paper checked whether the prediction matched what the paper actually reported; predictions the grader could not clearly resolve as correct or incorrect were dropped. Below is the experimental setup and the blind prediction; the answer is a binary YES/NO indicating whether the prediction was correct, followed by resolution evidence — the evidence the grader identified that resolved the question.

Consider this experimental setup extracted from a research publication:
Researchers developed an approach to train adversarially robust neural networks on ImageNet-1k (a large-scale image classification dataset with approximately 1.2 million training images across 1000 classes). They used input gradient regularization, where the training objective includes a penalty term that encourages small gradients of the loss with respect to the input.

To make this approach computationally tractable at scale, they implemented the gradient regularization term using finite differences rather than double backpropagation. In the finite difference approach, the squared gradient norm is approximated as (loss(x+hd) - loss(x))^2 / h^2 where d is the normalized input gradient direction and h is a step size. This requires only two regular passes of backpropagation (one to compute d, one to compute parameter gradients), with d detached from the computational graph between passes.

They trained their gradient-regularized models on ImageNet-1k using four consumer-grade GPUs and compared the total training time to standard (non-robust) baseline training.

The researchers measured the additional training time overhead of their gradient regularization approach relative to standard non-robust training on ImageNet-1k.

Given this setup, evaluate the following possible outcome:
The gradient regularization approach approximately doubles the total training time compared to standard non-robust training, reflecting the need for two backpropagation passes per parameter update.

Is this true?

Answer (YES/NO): NO